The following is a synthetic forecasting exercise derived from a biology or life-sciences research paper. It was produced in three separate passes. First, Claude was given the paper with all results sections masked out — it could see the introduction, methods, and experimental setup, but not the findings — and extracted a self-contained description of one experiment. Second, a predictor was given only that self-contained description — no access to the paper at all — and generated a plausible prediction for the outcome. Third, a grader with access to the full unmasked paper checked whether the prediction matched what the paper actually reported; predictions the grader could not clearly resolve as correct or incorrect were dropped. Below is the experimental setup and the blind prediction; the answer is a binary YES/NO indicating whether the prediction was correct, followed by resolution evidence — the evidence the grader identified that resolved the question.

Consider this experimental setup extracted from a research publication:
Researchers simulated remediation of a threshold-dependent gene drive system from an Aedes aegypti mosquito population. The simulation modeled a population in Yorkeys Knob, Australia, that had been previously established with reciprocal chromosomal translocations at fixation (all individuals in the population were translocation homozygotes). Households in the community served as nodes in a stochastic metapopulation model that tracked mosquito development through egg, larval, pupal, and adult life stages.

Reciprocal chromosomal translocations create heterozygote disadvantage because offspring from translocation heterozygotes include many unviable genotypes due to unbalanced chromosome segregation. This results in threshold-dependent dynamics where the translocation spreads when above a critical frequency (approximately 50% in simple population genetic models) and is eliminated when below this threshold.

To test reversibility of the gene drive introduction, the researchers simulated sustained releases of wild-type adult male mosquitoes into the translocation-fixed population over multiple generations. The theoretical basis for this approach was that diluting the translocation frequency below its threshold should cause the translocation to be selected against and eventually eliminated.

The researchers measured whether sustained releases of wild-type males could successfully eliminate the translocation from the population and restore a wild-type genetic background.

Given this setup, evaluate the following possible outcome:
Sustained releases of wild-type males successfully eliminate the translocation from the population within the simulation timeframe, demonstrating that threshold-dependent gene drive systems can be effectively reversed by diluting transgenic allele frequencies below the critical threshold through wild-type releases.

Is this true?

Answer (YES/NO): YES